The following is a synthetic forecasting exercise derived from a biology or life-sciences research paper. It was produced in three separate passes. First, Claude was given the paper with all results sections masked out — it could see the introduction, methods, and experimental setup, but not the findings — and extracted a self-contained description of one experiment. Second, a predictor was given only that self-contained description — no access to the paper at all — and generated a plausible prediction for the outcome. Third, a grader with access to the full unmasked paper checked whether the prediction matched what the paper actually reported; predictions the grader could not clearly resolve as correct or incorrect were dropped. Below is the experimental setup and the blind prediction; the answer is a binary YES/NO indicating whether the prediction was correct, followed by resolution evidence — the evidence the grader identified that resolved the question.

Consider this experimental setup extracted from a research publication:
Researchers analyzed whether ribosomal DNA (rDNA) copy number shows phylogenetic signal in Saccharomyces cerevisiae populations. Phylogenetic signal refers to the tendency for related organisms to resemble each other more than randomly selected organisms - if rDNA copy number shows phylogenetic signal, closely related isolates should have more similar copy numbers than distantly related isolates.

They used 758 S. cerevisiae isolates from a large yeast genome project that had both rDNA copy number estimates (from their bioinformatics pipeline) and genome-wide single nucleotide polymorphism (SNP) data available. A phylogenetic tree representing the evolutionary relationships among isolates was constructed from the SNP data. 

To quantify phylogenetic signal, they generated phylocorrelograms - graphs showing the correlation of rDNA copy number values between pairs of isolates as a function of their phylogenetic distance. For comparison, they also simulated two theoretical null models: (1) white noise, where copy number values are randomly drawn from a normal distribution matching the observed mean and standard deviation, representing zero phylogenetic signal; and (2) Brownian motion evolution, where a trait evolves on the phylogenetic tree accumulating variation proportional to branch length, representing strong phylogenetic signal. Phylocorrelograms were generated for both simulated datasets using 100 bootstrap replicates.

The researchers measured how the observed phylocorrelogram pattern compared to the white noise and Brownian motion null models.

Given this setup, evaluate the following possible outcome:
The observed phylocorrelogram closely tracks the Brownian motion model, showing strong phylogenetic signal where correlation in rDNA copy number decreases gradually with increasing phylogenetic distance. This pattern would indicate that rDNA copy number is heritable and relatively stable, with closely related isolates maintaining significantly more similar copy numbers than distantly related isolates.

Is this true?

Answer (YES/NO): NO